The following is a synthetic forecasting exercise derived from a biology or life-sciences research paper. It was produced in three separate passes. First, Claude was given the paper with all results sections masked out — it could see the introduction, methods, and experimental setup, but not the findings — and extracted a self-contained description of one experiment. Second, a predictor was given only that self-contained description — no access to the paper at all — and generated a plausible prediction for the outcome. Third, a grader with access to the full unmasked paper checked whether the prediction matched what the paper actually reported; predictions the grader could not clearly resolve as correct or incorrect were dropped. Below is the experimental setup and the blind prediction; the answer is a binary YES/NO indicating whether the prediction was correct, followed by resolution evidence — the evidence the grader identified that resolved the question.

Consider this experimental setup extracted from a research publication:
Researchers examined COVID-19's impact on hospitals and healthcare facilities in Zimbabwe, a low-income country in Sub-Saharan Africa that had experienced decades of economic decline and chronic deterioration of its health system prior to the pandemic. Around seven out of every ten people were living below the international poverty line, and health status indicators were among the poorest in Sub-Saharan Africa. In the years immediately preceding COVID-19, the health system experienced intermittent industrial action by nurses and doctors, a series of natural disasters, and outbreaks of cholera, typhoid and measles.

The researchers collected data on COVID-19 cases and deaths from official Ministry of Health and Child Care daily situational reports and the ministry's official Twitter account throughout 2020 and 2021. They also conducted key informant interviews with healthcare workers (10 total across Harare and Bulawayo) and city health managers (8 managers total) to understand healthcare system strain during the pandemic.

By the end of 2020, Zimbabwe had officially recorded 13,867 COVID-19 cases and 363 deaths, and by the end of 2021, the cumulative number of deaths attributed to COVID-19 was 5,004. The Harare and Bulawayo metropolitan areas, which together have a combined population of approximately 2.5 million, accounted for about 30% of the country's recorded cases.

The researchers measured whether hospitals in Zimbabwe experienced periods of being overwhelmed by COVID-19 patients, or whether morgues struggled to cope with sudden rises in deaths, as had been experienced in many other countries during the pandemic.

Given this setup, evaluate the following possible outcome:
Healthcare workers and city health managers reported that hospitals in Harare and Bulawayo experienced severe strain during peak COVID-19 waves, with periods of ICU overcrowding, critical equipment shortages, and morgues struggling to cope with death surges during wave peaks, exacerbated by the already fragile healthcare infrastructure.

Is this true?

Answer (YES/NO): NO